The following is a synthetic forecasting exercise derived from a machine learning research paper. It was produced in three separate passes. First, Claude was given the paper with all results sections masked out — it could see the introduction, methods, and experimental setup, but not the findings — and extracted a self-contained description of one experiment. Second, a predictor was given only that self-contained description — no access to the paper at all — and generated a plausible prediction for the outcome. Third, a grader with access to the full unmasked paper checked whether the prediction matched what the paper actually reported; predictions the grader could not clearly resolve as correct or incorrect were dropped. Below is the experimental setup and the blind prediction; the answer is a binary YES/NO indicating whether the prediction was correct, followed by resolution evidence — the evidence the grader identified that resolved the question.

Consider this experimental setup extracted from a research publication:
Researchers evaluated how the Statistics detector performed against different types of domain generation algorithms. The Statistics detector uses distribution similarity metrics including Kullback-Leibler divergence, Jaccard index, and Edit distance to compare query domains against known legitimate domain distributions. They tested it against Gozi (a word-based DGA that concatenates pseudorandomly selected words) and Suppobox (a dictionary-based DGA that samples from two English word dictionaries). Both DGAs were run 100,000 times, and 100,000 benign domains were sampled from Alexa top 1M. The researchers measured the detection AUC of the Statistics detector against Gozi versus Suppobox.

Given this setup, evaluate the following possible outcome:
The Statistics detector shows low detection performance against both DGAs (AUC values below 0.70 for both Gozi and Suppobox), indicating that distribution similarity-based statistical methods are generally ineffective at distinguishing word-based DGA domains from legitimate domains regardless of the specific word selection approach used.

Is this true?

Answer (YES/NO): NO